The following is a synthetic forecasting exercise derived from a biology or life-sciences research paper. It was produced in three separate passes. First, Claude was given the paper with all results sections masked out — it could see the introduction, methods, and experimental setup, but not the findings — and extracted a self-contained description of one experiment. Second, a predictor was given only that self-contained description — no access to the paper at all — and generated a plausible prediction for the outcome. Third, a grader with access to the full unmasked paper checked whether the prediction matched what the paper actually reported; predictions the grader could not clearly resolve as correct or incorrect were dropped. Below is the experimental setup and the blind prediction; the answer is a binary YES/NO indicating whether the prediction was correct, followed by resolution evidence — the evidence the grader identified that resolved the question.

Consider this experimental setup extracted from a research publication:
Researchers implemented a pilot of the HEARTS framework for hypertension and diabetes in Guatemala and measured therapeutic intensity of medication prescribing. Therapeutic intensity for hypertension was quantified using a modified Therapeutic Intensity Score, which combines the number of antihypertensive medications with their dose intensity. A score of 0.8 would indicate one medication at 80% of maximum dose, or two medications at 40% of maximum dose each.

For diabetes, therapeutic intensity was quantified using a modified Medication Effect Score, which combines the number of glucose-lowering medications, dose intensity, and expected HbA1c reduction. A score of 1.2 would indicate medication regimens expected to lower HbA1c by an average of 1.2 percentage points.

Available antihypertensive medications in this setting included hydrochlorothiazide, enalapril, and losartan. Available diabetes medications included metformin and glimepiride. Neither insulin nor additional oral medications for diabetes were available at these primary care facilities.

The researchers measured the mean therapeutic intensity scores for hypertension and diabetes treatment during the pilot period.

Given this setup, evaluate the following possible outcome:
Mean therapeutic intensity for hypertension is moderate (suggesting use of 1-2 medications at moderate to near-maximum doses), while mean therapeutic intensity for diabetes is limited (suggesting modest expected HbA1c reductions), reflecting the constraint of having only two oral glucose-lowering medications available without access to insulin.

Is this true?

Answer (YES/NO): NO